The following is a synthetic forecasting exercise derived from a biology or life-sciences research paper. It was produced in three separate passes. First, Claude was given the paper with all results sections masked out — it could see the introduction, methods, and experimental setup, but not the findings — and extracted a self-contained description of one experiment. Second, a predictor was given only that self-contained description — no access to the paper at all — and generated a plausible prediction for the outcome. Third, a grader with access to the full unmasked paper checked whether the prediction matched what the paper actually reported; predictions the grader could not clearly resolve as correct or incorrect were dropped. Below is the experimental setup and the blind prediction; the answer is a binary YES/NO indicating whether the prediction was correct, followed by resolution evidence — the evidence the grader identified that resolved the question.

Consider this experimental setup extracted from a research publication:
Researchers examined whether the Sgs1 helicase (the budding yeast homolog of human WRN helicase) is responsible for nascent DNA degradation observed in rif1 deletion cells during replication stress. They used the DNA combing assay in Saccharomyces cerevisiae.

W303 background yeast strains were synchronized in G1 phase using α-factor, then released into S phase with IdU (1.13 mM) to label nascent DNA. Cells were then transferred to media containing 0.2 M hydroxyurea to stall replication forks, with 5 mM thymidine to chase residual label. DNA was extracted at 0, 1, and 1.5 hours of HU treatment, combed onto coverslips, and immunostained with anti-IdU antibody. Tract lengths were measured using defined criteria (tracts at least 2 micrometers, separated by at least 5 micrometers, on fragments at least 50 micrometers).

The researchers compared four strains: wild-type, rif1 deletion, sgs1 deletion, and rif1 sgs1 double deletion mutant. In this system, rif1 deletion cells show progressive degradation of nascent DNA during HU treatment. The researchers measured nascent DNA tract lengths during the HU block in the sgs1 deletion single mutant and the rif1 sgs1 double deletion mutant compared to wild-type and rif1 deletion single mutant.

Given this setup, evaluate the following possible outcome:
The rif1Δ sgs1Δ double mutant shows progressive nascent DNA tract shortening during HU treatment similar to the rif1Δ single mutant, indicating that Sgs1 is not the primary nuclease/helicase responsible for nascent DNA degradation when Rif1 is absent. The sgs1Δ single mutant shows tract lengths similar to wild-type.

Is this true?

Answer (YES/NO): NO